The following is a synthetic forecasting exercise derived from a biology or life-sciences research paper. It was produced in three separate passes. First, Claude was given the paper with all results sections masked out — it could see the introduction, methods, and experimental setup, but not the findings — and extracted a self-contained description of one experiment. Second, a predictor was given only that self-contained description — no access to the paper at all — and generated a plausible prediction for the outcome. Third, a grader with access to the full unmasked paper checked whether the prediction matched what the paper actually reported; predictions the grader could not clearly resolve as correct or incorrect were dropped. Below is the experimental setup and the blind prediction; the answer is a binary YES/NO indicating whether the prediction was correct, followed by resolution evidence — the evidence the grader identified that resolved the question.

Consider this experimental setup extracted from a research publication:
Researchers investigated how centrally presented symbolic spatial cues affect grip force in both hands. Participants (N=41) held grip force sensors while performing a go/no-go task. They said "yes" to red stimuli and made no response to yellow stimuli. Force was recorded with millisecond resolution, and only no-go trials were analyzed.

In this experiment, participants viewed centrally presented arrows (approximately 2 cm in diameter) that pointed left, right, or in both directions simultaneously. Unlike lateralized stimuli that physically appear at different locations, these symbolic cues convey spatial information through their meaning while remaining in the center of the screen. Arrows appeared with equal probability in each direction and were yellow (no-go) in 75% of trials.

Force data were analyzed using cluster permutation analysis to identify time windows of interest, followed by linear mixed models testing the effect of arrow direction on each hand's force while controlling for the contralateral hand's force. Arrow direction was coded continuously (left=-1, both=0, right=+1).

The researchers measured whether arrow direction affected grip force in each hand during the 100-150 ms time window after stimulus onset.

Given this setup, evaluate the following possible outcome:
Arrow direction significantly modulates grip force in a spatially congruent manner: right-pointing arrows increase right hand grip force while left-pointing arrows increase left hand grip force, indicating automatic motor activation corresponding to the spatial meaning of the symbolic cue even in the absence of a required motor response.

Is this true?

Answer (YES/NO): YES